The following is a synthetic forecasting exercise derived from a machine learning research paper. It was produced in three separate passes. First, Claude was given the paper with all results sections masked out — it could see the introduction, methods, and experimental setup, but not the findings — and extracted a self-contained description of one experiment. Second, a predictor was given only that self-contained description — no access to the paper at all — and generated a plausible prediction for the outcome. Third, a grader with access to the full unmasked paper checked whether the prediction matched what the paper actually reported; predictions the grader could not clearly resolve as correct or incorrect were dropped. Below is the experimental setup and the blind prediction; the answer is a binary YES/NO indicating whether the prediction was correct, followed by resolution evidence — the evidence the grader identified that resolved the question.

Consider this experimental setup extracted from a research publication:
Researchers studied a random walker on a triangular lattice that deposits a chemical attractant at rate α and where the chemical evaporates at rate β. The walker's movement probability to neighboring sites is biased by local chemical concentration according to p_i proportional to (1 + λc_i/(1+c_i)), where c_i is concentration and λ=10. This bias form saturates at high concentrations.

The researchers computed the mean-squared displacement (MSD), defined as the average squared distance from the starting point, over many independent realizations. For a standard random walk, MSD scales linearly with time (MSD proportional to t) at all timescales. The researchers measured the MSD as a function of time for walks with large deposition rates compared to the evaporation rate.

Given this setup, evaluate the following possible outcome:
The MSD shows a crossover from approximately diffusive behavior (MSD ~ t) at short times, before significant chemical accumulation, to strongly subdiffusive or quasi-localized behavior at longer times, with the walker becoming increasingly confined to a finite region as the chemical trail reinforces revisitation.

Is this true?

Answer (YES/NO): NO